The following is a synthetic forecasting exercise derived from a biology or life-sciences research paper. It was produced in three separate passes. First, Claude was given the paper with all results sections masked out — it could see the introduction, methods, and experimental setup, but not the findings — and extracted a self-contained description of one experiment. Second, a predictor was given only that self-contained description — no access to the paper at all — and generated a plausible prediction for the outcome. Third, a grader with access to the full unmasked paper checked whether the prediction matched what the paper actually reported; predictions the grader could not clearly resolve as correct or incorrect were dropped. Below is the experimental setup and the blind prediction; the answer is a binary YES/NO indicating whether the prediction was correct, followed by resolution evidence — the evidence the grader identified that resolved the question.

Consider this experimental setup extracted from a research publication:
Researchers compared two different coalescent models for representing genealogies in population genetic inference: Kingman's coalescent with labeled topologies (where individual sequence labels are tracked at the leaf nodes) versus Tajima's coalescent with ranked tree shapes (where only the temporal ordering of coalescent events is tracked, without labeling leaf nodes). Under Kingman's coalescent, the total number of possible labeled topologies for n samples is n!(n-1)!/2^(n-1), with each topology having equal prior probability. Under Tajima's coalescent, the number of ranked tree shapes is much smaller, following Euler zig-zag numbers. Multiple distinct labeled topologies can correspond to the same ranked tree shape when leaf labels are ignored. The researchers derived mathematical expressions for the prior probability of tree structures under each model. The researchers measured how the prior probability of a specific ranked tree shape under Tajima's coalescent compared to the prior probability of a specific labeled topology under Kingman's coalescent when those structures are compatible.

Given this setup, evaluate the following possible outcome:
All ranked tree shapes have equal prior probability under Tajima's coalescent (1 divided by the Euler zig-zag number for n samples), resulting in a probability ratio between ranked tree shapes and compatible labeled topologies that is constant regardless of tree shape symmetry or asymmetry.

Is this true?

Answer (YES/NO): NO